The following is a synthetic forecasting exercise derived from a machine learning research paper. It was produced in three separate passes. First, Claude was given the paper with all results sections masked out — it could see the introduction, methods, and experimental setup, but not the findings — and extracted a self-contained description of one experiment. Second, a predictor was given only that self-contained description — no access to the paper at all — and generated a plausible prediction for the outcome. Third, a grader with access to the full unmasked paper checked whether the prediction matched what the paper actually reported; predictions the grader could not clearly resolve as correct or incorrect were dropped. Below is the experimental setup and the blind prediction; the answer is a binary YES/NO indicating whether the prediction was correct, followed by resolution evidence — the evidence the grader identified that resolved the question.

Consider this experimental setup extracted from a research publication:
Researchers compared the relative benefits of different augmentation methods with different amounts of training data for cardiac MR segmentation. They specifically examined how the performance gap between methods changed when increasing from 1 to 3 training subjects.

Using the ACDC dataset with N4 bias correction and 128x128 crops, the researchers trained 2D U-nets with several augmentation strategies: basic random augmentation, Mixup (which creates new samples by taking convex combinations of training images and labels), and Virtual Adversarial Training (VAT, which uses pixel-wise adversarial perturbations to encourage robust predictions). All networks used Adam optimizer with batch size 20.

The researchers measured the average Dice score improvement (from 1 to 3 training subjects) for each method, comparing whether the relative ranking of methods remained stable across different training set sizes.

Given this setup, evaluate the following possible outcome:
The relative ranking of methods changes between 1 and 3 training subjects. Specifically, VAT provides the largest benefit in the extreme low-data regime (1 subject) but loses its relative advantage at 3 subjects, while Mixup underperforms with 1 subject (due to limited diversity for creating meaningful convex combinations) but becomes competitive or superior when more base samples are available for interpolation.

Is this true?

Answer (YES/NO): NO